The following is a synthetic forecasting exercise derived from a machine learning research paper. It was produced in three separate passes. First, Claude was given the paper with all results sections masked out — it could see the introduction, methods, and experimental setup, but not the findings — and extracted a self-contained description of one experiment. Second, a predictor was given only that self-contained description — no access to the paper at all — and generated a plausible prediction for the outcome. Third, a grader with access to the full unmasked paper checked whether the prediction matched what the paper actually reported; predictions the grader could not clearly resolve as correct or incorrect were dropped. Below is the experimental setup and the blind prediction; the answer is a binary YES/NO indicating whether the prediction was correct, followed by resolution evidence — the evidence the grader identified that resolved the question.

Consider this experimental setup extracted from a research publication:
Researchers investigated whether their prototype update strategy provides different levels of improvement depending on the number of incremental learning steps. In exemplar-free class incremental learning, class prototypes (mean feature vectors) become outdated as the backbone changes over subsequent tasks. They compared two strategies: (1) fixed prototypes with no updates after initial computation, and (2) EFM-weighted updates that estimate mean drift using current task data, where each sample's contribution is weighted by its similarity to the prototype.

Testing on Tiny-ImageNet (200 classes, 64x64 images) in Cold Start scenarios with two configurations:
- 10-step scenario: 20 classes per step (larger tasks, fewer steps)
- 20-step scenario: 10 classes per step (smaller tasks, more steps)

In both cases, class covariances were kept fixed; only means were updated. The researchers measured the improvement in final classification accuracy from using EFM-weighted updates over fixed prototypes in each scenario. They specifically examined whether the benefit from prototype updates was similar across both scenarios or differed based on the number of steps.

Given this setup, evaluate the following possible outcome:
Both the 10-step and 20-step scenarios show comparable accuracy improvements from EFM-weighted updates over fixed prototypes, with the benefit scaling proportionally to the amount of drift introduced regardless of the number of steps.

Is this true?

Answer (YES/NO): NO